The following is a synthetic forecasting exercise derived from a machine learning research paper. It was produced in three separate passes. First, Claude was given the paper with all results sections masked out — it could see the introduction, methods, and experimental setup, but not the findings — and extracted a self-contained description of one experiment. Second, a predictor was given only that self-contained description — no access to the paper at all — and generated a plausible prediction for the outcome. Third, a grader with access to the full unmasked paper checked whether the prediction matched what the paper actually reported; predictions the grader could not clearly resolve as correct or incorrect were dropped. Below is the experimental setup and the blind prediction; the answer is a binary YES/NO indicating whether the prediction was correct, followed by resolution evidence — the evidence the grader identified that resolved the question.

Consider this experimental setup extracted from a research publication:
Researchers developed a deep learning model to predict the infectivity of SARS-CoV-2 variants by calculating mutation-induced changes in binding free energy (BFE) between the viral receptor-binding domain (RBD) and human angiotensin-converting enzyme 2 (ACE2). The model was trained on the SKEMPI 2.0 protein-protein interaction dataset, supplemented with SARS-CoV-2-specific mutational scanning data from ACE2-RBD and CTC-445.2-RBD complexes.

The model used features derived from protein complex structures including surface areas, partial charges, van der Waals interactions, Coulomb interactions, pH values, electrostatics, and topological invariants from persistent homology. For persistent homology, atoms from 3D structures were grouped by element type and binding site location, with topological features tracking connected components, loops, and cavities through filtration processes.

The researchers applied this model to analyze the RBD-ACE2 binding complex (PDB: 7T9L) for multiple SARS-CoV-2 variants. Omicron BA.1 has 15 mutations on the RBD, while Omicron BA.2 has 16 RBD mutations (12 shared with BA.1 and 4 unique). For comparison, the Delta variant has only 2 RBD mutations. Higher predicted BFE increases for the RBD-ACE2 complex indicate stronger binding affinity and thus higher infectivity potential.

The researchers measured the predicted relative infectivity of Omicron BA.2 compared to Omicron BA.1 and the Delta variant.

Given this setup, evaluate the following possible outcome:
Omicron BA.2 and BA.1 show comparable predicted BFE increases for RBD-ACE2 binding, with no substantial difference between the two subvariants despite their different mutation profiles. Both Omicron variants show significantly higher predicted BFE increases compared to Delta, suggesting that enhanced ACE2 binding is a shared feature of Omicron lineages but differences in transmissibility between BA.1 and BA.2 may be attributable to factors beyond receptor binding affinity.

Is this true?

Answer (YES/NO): NO